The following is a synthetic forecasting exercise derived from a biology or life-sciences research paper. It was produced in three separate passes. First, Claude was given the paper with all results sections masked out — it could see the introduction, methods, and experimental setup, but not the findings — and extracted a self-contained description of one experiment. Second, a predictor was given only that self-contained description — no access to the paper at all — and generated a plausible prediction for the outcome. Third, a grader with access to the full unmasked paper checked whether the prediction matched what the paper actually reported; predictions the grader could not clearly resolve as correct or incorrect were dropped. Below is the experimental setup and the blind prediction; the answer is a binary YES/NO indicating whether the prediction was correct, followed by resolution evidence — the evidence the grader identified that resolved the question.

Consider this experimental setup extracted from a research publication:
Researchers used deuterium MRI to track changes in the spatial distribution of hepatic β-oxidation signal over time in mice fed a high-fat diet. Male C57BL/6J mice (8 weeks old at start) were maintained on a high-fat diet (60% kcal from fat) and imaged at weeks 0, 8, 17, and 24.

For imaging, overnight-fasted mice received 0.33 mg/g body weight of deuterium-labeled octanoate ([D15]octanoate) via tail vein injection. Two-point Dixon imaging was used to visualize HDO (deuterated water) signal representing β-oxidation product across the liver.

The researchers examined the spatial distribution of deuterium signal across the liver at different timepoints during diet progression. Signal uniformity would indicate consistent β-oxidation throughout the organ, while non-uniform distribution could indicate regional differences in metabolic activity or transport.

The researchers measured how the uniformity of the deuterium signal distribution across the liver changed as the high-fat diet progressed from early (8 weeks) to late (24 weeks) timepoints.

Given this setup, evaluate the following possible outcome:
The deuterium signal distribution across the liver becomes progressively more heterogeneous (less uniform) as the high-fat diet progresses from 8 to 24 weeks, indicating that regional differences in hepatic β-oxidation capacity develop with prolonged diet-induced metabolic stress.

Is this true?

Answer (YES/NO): NO